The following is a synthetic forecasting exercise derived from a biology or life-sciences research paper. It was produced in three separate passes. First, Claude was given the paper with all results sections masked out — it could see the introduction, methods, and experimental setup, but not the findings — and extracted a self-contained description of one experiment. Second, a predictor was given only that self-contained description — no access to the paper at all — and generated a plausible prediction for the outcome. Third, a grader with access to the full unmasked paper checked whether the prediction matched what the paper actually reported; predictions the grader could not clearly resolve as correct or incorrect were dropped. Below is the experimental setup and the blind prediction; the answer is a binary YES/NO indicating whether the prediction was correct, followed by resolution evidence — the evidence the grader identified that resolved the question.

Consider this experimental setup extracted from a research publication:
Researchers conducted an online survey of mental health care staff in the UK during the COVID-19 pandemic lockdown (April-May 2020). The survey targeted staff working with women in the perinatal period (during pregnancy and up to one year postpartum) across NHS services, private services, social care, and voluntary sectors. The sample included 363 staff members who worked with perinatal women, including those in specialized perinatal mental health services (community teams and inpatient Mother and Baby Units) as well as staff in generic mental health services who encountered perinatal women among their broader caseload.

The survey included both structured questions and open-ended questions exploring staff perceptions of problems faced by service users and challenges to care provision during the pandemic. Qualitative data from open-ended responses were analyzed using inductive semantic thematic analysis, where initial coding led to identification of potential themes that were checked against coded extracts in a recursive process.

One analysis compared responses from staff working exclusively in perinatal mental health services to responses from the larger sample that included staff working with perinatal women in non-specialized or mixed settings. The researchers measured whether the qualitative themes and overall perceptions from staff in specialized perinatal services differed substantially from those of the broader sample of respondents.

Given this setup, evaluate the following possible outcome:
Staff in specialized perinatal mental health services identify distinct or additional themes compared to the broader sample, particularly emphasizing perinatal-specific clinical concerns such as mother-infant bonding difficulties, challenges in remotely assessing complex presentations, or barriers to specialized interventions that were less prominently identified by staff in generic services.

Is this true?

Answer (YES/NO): NO